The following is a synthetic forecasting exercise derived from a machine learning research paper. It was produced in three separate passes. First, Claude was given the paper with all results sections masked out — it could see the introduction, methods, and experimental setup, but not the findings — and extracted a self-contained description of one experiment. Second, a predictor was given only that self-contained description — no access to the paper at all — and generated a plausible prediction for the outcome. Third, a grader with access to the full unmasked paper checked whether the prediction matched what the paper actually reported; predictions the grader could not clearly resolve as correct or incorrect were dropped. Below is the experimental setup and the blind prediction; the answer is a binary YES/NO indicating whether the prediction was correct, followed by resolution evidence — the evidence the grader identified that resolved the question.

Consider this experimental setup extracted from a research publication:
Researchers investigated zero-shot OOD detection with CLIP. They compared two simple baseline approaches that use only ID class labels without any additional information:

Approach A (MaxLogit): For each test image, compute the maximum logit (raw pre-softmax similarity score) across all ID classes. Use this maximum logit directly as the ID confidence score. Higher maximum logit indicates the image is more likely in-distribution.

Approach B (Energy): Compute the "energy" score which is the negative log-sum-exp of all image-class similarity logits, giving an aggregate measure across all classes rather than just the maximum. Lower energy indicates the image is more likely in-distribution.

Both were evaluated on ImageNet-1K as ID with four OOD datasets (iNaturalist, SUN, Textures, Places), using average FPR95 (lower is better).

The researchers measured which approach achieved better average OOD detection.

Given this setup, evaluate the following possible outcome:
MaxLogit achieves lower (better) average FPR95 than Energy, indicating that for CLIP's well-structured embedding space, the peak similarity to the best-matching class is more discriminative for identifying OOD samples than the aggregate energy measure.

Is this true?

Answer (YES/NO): YES